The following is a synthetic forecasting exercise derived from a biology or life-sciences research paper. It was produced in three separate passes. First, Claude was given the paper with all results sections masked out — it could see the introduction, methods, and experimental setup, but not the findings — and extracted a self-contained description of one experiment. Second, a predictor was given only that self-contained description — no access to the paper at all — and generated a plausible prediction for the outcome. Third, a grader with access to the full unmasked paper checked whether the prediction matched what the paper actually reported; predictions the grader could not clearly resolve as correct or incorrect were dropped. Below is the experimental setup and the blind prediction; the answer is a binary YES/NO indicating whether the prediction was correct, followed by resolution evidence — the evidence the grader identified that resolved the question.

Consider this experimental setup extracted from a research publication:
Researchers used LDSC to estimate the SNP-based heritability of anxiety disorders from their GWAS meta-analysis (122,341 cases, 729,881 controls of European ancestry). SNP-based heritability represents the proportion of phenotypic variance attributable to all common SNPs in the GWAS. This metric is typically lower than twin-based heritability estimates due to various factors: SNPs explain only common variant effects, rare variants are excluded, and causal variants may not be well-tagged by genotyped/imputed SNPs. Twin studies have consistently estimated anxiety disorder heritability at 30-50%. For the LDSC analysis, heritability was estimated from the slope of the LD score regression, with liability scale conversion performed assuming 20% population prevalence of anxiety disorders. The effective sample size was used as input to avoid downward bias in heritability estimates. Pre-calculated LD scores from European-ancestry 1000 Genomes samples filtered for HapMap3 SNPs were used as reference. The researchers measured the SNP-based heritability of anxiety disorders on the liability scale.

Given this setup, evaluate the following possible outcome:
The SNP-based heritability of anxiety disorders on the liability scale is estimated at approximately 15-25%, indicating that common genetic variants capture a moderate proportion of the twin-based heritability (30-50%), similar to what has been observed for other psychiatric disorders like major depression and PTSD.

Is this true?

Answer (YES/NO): NO